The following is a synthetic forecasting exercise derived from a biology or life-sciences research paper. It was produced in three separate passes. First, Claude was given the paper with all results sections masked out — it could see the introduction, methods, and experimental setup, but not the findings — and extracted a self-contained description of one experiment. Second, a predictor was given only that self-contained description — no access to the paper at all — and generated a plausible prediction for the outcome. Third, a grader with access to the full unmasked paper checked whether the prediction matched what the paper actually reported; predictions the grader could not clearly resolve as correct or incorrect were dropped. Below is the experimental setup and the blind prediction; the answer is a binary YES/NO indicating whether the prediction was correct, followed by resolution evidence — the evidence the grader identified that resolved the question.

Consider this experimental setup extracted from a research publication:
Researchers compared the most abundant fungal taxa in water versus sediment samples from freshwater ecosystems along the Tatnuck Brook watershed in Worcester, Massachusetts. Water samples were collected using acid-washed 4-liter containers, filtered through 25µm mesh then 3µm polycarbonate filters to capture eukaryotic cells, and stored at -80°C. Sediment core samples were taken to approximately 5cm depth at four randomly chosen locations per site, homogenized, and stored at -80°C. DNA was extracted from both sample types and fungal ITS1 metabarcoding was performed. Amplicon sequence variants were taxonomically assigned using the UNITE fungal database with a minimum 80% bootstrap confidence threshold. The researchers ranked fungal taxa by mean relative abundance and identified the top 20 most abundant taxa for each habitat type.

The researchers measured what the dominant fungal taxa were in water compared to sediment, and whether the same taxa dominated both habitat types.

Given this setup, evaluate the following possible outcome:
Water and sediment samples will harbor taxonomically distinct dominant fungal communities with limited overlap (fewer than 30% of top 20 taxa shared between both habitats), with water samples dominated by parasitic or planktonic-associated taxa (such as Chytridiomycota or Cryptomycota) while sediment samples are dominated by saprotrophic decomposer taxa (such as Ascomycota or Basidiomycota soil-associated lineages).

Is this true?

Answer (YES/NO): NO